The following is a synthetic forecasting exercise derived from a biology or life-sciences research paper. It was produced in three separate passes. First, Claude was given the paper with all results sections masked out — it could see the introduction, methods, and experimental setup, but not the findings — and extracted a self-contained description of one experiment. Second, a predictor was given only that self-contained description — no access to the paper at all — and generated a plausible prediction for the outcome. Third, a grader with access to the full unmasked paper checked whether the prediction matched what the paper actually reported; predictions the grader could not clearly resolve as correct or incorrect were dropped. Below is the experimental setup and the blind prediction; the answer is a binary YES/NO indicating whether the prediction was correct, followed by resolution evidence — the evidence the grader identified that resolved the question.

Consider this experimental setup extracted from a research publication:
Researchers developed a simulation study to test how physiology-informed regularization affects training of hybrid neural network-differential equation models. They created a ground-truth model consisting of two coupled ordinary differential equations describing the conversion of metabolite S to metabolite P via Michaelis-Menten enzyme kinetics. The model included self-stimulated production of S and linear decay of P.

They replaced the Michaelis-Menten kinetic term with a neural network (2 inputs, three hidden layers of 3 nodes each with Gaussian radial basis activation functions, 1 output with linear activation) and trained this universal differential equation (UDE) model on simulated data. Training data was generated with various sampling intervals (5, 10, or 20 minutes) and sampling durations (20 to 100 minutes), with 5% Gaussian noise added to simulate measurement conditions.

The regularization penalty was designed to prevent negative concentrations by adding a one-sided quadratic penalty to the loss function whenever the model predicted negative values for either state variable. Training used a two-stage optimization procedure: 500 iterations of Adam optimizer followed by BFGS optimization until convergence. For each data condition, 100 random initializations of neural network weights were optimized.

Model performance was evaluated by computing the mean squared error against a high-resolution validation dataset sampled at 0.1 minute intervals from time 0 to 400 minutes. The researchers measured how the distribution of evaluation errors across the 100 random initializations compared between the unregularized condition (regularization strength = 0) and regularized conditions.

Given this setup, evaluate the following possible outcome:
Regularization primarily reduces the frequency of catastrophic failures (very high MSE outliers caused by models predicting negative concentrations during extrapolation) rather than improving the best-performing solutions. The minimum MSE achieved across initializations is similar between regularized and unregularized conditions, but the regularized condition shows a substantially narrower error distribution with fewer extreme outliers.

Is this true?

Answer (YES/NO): YES